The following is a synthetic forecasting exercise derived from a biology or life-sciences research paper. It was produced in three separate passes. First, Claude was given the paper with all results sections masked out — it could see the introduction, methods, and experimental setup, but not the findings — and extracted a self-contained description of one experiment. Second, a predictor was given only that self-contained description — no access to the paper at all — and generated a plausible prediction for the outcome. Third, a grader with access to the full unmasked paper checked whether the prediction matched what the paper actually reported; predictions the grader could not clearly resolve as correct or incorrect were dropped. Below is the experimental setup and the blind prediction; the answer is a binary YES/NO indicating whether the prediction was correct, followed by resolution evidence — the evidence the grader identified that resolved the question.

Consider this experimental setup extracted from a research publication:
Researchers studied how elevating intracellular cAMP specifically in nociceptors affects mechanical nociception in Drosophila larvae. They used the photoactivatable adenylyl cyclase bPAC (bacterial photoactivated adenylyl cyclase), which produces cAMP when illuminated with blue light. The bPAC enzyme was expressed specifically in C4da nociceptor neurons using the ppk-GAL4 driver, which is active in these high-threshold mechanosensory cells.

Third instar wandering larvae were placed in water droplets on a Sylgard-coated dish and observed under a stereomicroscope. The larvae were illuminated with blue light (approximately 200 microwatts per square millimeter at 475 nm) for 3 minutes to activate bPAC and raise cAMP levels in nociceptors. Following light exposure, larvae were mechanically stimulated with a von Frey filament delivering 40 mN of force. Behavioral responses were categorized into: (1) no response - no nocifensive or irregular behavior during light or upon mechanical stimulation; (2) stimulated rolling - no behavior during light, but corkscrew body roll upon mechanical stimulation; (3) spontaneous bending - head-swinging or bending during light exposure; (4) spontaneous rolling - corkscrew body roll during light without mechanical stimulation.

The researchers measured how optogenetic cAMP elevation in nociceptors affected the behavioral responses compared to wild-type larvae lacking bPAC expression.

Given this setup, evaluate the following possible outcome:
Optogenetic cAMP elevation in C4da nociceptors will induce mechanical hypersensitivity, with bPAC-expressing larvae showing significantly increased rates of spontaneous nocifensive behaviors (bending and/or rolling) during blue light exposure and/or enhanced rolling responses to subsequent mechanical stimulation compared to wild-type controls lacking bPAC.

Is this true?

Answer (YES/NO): YES